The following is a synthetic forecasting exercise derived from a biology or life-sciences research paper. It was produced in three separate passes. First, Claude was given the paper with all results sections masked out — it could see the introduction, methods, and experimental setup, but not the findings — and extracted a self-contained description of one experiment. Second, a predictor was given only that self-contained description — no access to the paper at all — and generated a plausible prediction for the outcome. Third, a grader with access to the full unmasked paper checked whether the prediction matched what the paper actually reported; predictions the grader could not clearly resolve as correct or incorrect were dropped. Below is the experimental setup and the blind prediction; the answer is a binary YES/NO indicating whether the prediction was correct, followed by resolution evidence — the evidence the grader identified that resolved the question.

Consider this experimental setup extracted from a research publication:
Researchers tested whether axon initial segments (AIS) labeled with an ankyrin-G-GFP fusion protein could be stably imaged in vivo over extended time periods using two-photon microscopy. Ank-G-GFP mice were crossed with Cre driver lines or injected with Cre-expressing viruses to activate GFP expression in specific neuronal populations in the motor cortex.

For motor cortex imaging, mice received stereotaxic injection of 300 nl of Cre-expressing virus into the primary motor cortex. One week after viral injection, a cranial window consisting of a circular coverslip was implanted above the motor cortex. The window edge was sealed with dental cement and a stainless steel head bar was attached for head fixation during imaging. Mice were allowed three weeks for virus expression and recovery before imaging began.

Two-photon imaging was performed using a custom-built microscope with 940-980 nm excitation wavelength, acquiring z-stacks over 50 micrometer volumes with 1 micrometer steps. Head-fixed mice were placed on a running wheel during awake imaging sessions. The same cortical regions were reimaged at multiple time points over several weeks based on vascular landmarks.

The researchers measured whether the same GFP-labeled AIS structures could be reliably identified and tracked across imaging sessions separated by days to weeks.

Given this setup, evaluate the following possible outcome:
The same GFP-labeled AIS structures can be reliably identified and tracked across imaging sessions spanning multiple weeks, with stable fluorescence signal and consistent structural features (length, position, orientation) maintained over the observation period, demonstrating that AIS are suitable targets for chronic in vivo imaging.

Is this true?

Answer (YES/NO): YES